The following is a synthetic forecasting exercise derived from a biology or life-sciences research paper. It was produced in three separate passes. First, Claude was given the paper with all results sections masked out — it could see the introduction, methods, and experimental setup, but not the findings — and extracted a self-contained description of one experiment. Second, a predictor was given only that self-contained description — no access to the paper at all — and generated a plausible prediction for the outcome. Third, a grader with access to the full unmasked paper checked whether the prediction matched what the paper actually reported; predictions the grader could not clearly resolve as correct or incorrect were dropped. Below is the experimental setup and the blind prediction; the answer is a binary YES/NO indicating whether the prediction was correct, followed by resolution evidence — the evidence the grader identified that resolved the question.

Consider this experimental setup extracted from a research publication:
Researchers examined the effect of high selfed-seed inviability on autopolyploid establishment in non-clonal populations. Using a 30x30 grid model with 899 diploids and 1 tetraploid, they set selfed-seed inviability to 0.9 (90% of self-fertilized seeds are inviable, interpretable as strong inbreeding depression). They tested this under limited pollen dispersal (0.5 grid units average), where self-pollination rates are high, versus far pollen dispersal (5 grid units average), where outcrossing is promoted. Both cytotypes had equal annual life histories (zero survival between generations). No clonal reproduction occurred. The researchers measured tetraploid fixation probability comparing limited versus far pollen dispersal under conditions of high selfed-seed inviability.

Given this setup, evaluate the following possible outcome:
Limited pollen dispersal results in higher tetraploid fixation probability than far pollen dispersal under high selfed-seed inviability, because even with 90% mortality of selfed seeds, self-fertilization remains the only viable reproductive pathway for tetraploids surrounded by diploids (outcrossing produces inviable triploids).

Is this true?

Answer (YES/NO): NO